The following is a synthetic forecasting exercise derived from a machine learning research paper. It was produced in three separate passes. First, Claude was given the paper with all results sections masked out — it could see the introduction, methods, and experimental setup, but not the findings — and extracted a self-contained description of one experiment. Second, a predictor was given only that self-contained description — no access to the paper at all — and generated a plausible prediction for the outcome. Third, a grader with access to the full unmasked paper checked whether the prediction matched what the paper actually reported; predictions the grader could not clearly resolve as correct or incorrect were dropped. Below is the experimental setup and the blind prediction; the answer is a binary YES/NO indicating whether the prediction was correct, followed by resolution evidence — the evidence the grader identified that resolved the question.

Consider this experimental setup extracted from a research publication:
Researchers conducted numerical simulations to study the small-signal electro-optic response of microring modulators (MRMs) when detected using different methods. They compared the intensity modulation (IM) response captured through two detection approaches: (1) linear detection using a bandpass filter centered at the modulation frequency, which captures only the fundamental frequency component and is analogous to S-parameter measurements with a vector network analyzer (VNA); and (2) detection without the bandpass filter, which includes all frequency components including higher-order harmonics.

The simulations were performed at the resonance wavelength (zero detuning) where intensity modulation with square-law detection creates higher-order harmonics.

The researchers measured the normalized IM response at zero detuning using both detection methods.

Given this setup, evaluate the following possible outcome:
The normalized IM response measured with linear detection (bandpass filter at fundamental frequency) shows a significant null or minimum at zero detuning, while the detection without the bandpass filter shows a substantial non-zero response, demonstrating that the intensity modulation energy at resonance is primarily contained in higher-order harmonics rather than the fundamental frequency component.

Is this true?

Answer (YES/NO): NO